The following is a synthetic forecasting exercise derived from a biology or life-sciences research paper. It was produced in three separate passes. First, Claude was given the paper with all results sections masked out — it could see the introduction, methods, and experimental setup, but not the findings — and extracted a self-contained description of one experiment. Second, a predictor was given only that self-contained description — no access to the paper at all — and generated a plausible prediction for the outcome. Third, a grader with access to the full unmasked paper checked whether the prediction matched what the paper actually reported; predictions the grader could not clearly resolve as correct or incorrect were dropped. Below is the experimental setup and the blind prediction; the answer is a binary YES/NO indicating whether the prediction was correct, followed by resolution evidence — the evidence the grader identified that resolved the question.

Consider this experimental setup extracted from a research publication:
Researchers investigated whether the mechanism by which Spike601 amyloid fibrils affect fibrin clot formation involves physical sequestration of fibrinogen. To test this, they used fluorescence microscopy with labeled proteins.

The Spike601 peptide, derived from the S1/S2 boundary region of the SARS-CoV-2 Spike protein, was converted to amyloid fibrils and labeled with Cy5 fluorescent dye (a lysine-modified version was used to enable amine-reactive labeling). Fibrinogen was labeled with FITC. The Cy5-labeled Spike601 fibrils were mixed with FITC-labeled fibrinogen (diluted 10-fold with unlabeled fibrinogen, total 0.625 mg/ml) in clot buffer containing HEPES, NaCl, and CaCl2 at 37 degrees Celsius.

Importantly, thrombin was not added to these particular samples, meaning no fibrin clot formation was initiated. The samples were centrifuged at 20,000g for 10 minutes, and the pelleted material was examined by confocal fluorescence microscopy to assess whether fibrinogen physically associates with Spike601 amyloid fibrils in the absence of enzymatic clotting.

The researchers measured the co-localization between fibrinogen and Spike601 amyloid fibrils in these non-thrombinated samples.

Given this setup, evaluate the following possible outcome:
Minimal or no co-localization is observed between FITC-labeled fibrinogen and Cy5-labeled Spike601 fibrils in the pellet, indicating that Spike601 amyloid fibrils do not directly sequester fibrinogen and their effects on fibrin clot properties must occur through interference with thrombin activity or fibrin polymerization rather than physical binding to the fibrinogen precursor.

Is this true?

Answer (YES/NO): NO